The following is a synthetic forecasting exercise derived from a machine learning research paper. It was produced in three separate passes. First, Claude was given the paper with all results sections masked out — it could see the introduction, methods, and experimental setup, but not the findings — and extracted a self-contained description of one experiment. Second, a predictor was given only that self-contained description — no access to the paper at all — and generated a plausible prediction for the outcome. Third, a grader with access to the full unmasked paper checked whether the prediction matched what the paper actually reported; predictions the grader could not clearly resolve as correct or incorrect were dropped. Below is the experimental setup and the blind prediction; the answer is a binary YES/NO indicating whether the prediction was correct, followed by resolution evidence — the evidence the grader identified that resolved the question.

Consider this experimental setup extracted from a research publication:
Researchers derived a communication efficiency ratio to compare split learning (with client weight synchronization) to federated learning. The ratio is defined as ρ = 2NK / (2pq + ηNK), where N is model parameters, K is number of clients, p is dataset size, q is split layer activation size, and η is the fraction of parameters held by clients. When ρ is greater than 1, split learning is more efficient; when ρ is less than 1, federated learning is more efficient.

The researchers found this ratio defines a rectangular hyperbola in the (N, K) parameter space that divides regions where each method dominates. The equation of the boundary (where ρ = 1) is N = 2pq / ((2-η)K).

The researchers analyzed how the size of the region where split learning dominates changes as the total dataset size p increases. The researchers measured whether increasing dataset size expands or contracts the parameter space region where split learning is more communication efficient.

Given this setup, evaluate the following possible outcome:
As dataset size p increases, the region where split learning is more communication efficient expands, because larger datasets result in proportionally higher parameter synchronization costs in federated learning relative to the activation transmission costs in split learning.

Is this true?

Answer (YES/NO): NO